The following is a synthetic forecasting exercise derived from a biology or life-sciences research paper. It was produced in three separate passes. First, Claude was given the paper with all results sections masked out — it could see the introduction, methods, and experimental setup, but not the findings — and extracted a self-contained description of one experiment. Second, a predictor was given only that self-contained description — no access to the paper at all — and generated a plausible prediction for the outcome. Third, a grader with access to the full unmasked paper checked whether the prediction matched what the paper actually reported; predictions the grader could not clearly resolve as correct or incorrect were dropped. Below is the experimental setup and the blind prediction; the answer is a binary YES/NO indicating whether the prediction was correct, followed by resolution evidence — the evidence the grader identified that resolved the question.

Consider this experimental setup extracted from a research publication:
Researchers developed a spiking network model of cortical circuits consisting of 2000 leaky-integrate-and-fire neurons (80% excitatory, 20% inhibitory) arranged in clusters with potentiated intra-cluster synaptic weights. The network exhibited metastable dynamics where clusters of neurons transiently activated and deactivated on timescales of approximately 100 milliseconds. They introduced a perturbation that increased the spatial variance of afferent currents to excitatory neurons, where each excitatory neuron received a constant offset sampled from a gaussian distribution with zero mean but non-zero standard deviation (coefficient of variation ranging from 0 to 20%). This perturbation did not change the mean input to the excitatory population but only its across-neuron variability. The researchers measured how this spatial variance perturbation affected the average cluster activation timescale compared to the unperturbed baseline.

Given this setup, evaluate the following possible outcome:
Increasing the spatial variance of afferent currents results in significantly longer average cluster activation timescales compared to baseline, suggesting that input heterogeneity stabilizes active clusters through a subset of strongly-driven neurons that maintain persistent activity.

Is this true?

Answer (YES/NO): NO